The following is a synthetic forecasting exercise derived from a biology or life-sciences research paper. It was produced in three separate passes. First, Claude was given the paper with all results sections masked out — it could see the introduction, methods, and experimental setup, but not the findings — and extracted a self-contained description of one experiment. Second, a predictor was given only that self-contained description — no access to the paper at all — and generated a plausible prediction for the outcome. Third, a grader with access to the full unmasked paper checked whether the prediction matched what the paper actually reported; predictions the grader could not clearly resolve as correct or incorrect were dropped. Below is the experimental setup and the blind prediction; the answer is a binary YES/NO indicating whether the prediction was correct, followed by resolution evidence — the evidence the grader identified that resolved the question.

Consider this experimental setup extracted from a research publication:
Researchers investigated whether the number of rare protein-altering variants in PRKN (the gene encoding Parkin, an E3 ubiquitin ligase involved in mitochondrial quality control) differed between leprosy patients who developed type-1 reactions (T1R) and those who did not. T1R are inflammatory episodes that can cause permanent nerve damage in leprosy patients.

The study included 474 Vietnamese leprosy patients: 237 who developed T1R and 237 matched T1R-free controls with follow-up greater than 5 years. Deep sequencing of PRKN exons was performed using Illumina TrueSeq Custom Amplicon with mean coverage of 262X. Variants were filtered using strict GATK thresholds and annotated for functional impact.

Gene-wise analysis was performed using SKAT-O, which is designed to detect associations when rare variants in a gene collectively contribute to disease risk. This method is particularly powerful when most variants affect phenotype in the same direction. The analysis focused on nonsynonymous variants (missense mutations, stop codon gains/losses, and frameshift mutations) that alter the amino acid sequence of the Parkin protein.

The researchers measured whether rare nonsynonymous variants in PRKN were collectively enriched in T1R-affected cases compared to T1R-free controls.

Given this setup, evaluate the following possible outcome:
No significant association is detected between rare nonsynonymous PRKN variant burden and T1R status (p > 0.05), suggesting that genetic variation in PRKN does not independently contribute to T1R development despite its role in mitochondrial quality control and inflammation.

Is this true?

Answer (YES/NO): NO